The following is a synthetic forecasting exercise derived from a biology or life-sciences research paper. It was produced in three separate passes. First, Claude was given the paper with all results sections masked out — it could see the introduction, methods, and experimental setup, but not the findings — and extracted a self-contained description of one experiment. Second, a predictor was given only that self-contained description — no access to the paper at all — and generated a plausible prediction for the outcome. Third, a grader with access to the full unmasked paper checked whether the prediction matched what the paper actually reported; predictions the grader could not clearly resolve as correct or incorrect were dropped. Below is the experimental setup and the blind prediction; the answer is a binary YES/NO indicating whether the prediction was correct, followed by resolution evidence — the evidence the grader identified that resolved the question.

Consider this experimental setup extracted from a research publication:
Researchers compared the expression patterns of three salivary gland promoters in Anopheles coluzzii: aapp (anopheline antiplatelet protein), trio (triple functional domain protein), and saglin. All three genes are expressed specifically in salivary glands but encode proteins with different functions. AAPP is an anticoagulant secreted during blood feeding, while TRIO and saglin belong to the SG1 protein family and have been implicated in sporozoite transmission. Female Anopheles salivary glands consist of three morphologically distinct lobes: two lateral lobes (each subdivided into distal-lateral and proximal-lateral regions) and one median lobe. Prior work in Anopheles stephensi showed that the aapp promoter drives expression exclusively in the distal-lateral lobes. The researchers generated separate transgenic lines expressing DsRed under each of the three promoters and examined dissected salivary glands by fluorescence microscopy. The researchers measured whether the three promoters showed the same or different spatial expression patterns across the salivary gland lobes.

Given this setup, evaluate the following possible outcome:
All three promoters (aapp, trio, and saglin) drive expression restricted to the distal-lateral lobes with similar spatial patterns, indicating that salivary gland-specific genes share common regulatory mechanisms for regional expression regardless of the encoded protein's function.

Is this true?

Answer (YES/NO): NO